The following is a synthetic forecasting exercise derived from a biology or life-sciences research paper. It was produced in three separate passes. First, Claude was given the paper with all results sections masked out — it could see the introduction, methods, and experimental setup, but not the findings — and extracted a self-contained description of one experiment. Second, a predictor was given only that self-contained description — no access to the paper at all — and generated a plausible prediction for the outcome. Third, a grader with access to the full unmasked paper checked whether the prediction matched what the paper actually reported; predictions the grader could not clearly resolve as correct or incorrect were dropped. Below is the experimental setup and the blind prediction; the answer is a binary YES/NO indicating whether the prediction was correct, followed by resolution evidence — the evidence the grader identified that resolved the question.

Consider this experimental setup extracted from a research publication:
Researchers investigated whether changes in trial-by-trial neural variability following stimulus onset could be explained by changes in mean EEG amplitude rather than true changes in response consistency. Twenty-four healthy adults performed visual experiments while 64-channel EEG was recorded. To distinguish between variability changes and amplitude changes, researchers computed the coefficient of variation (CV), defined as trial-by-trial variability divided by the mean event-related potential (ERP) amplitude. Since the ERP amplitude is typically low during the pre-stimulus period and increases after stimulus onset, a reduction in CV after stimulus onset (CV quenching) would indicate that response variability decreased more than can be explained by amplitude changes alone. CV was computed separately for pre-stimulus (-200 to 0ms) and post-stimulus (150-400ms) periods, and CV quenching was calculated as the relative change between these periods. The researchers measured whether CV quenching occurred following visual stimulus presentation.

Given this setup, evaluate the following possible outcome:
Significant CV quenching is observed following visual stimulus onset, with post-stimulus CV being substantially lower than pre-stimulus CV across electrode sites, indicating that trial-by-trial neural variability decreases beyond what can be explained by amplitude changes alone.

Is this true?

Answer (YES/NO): YES